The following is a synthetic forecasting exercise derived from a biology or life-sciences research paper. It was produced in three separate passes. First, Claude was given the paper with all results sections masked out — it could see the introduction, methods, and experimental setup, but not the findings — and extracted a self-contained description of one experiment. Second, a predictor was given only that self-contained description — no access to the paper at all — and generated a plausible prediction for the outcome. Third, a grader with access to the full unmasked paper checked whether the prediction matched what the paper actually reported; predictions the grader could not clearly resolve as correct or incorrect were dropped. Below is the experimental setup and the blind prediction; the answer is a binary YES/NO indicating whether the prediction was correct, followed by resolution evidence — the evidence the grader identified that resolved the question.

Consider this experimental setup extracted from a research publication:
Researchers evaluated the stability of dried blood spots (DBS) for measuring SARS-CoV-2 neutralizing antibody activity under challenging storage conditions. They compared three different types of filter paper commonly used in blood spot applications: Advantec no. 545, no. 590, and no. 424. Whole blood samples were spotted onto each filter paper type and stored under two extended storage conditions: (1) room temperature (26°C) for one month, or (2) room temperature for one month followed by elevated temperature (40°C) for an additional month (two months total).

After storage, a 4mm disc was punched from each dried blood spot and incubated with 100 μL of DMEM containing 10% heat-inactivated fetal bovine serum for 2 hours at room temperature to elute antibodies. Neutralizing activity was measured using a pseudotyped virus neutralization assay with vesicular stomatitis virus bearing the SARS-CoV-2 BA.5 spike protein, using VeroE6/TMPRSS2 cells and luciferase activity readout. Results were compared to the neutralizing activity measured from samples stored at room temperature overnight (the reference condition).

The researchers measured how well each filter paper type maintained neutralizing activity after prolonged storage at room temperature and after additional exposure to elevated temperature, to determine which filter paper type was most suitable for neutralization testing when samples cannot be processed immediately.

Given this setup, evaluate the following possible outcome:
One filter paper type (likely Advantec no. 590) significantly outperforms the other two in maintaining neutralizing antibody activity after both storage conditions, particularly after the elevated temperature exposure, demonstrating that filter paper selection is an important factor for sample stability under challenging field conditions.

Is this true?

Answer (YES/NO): NO